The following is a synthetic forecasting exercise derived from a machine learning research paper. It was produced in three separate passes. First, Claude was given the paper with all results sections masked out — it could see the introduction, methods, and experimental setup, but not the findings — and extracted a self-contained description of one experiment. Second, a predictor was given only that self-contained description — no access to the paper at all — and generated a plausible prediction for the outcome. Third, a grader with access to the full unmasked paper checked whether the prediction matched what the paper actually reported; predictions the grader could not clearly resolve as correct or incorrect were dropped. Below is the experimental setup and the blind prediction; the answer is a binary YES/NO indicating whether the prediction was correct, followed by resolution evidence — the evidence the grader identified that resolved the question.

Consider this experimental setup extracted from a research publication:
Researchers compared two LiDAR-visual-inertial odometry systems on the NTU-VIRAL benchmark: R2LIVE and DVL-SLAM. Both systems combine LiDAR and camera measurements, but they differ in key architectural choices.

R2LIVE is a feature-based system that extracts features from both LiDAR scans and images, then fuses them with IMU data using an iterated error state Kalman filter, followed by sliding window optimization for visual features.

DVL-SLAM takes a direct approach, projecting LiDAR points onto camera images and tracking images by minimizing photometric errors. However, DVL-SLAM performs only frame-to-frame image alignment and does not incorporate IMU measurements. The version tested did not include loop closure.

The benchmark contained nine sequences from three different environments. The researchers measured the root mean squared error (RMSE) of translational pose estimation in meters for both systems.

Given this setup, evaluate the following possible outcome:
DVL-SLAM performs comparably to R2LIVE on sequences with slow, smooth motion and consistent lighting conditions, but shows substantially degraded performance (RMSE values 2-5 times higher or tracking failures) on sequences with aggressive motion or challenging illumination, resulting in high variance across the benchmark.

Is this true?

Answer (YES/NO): NO